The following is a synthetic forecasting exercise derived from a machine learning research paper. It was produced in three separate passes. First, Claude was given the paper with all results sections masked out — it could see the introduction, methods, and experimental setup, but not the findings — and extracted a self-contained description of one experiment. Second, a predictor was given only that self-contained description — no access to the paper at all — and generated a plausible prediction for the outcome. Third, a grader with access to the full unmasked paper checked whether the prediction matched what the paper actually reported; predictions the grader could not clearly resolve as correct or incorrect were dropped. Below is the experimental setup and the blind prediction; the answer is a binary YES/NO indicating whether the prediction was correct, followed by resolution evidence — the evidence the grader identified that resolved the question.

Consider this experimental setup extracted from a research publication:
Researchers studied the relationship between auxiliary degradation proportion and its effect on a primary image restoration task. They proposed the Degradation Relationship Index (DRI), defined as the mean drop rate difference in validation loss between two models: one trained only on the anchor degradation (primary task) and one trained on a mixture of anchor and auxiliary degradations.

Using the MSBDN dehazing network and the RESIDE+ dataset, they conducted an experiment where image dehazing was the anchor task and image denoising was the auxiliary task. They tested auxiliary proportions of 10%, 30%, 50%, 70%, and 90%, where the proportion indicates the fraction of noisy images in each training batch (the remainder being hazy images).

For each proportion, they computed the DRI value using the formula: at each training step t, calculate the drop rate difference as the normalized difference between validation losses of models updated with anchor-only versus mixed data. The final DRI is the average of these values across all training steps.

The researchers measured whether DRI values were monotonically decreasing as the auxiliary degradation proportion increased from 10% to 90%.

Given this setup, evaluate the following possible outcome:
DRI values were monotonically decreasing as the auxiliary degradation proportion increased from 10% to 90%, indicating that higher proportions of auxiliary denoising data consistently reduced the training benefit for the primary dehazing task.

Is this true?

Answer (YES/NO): YES